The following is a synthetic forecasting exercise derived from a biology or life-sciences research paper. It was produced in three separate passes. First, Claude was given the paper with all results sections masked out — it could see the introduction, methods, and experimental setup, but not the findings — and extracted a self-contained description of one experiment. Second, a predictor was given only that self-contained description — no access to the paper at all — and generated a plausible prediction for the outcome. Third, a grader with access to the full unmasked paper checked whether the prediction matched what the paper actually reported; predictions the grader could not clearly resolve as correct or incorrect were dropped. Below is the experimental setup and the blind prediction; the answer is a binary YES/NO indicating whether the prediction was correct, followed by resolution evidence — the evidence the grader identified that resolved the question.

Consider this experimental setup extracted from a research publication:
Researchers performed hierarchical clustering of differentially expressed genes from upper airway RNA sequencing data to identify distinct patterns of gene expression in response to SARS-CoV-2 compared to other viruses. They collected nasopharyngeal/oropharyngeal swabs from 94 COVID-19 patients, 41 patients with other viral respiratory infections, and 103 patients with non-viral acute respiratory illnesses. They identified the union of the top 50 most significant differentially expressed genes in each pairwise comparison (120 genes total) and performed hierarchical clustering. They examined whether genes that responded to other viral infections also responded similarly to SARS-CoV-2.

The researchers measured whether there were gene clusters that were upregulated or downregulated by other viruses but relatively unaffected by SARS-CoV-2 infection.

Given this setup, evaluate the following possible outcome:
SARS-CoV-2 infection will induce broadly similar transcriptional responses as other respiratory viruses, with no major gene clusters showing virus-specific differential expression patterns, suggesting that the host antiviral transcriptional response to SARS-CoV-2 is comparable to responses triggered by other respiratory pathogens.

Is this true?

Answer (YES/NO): NO